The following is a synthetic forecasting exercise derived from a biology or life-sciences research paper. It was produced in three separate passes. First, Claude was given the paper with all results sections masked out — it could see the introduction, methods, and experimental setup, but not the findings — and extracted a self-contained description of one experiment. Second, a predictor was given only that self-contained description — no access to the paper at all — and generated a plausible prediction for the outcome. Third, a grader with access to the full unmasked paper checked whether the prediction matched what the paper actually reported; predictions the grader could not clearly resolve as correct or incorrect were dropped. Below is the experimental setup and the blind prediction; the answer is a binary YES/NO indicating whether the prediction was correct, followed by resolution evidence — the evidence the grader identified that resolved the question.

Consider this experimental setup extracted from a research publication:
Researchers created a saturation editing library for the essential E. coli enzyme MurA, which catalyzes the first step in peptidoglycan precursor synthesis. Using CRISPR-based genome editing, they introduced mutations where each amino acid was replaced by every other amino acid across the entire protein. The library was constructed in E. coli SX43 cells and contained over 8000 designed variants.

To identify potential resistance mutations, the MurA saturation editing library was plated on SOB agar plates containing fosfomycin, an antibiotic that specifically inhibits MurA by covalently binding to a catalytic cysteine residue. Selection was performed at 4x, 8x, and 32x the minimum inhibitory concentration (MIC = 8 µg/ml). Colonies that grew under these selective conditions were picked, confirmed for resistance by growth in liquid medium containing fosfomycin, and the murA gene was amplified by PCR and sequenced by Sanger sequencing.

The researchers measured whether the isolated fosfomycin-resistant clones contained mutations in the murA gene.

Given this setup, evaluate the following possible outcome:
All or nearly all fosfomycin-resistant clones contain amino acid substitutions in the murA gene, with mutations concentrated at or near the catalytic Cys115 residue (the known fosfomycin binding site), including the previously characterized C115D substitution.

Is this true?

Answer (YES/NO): NO